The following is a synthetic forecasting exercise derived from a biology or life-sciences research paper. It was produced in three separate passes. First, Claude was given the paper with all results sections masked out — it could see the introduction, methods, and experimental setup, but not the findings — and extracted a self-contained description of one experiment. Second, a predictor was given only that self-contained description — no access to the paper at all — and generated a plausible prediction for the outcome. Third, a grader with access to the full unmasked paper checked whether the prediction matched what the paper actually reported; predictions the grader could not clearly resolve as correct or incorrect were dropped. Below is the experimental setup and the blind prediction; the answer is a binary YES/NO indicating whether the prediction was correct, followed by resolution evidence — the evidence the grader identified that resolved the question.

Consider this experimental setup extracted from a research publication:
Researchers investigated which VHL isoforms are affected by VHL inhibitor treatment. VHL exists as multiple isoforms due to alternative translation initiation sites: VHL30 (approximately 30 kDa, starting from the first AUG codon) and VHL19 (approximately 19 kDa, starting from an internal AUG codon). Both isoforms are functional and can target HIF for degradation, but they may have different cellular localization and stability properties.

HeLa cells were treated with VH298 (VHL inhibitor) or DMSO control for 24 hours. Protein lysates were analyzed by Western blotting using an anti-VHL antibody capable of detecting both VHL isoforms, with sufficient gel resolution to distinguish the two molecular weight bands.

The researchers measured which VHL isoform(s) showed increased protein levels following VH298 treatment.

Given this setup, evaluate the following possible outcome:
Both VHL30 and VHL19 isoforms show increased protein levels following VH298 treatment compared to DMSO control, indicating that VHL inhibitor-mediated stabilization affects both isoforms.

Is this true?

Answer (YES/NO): YES